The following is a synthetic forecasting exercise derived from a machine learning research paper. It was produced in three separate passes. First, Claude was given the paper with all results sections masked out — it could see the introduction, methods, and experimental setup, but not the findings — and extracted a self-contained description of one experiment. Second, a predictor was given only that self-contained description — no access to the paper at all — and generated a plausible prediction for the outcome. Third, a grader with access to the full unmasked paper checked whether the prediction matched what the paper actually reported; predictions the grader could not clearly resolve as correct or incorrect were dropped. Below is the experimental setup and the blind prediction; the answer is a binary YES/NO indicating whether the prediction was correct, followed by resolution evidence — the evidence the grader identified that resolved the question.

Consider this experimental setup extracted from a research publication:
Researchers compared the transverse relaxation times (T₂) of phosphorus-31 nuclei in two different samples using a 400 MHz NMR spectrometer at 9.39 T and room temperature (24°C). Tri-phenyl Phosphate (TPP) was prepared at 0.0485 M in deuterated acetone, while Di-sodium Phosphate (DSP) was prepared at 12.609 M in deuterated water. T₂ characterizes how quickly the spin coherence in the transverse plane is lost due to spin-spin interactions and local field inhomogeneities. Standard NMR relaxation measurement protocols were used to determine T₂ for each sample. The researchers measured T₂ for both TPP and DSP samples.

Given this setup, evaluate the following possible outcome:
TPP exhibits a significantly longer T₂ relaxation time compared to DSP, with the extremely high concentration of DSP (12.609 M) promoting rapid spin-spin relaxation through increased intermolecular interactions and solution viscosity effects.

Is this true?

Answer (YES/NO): YES